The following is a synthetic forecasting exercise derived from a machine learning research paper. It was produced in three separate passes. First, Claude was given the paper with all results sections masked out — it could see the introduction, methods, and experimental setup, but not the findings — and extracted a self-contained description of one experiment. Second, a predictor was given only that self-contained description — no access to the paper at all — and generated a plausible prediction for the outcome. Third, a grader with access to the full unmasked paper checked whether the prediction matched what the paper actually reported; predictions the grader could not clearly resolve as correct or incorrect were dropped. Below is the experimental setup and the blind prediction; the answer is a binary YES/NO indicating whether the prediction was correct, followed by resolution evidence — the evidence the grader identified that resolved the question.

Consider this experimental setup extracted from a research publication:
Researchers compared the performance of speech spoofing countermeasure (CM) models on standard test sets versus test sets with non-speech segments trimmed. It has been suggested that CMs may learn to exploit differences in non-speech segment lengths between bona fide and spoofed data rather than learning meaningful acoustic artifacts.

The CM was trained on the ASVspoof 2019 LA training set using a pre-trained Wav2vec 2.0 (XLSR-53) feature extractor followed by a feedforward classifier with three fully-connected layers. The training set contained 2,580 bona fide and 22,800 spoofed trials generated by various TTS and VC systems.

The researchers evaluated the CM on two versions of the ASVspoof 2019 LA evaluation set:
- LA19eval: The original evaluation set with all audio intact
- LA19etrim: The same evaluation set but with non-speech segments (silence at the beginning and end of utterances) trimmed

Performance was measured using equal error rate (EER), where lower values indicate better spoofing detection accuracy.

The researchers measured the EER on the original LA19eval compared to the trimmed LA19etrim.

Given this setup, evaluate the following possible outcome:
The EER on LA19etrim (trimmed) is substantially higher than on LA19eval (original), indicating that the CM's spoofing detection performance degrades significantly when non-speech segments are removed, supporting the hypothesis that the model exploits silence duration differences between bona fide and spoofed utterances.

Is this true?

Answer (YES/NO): YES